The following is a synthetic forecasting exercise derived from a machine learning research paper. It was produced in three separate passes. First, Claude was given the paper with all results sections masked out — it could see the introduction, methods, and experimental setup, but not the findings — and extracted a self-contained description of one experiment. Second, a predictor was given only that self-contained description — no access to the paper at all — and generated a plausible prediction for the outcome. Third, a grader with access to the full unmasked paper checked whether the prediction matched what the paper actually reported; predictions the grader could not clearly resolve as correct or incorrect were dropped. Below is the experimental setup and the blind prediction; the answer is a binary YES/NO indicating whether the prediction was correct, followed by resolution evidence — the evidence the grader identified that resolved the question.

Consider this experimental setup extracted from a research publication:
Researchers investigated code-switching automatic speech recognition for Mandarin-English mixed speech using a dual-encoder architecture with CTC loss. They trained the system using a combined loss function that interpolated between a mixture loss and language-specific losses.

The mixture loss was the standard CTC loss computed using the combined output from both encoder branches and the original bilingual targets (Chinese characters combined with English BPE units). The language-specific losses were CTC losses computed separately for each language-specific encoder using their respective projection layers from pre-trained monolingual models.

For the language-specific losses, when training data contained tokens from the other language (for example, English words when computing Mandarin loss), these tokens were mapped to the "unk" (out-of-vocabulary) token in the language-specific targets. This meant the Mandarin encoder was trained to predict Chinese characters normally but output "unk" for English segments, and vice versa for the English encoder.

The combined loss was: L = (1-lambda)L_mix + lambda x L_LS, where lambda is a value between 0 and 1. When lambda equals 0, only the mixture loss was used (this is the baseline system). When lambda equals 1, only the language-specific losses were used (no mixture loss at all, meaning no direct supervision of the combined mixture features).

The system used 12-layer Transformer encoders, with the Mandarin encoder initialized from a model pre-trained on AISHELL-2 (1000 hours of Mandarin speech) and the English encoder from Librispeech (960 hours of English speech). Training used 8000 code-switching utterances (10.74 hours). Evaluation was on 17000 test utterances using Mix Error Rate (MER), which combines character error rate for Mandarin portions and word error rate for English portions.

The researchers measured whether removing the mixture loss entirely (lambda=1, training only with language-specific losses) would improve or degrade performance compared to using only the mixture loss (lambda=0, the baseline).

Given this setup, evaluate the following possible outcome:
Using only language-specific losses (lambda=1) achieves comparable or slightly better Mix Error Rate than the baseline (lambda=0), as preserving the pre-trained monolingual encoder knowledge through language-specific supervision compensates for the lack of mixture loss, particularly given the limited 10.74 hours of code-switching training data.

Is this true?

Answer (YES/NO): NO